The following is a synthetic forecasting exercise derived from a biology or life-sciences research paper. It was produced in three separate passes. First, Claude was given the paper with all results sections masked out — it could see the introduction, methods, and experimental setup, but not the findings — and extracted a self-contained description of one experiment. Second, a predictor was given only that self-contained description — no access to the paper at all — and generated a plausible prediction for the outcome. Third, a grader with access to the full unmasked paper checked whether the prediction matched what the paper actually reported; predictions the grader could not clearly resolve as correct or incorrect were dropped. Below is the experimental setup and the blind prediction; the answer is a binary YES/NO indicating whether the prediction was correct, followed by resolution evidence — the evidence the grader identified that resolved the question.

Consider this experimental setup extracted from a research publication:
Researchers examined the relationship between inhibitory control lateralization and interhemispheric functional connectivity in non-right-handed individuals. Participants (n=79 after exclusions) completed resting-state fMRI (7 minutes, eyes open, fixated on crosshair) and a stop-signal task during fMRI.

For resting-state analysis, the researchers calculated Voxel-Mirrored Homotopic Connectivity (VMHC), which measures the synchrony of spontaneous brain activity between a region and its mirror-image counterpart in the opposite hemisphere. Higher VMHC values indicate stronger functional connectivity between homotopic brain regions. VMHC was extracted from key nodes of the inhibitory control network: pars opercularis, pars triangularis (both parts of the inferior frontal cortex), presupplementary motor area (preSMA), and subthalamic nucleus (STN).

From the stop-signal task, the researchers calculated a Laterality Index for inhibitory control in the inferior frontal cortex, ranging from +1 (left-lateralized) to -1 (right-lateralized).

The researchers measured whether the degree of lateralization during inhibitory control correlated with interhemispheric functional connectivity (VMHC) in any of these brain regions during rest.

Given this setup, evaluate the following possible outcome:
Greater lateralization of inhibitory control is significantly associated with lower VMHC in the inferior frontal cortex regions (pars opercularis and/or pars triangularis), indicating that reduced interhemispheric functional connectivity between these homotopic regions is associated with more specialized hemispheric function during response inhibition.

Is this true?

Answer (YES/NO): YES